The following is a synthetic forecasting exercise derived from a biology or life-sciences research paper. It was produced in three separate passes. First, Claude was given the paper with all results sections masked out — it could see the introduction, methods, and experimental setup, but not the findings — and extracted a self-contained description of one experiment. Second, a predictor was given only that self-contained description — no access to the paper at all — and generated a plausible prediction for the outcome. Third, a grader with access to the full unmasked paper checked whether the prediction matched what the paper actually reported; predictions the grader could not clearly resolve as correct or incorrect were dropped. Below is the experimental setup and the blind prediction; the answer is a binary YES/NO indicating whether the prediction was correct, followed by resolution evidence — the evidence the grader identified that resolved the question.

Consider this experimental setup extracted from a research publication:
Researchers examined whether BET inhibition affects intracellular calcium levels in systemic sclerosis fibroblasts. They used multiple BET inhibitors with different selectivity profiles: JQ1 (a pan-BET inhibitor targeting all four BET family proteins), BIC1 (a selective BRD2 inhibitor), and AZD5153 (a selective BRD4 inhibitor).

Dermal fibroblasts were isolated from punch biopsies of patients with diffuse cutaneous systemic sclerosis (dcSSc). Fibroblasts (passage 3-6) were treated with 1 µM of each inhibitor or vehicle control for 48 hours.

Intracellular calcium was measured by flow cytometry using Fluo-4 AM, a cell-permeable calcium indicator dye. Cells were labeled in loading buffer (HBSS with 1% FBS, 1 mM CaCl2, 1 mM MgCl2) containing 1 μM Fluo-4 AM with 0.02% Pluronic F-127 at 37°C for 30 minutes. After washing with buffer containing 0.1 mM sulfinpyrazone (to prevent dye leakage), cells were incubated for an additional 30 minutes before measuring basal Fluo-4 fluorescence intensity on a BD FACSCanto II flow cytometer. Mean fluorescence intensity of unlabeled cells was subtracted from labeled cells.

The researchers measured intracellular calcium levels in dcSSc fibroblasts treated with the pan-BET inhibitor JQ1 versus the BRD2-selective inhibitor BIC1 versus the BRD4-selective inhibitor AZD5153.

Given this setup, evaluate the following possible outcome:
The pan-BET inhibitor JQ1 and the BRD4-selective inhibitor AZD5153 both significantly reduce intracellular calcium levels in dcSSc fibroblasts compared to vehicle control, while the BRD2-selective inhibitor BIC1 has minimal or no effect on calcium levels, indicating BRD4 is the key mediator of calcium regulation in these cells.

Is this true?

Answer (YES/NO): NO